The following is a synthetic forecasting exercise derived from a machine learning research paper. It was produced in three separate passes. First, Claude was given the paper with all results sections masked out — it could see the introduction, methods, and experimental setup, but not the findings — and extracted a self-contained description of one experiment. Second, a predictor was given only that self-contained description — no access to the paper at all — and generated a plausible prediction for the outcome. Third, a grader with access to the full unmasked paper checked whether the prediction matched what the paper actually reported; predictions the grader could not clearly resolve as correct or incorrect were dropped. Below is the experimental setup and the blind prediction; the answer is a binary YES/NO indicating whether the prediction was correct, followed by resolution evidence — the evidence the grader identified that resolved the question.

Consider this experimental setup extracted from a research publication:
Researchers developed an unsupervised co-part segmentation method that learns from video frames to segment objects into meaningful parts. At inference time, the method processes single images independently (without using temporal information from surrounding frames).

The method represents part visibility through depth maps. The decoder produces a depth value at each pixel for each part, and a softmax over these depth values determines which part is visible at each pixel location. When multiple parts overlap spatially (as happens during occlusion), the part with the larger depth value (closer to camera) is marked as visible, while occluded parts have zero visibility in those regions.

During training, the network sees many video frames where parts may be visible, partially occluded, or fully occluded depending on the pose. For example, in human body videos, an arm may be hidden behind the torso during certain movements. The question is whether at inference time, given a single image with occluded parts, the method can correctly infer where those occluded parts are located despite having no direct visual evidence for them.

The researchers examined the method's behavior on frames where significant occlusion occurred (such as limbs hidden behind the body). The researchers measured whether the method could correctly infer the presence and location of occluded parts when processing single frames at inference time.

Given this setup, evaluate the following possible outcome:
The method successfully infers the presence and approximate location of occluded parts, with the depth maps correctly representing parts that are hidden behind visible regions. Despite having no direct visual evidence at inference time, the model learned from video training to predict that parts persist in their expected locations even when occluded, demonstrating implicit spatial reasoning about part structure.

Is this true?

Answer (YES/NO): NO